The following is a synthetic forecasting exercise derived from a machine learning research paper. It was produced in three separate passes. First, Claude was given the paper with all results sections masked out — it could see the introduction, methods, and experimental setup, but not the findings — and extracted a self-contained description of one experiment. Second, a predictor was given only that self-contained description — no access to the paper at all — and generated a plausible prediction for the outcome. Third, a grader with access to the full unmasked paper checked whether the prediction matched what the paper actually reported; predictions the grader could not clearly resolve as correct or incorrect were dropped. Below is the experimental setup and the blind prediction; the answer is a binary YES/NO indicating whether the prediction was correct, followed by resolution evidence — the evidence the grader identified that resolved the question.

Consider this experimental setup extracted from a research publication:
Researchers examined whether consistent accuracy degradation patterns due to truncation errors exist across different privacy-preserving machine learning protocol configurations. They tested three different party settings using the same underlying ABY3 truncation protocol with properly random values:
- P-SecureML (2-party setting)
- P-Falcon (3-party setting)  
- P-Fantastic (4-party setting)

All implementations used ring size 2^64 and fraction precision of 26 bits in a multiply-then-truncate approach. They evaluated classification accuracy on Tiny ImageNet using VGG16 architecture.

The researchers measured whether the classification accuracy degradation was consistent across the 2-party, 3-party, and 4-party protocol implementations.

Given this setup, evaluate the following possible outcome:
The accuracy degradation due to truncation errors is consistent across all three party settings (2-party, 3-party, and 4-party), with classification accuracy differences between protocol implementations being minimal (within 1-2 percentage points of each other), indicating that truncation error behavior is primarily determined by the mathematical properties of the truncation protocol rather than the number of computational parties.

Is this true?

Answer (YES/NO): YES